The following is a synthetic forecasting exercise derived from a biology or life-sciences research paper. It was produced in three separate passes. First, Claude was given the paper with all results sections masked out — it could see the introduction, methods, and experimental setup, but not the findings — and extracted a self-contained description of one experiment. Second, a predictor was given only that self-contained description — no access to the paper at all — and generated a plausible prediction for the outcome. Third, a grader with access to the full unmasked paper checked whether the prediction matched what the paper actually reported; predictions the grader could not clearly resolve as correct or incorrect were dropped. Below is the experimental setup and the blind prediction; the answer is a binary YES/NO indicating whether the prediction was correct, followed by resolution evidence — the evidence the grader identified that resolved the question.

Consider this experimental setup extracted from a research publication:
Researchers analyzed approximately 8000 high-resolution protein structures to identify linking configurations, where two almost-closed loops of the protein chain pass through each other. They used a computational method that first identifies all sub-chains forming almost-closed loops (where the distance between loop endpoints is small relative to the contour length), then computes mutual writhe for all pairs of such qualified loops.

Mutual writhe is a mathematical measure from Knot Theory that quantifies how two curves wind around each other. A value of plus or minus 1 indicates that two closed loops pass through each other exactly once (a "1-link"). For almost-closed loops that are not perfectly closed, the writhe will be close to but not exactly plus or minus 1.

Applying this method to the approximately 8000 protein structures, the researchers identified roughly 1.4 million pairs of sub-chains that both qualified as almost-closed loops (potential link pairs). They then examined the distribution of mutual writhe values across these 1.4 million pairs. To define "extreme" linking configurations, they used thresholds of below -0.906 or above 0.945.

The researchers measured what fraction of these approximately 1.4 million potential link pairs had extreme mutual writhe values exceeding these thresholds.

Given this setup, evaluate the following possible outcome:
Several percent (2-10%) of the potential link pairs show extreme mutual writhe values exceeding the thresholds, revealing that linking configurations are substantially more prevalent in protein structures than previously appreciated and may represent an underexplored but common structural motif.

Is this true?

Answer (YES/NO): NO